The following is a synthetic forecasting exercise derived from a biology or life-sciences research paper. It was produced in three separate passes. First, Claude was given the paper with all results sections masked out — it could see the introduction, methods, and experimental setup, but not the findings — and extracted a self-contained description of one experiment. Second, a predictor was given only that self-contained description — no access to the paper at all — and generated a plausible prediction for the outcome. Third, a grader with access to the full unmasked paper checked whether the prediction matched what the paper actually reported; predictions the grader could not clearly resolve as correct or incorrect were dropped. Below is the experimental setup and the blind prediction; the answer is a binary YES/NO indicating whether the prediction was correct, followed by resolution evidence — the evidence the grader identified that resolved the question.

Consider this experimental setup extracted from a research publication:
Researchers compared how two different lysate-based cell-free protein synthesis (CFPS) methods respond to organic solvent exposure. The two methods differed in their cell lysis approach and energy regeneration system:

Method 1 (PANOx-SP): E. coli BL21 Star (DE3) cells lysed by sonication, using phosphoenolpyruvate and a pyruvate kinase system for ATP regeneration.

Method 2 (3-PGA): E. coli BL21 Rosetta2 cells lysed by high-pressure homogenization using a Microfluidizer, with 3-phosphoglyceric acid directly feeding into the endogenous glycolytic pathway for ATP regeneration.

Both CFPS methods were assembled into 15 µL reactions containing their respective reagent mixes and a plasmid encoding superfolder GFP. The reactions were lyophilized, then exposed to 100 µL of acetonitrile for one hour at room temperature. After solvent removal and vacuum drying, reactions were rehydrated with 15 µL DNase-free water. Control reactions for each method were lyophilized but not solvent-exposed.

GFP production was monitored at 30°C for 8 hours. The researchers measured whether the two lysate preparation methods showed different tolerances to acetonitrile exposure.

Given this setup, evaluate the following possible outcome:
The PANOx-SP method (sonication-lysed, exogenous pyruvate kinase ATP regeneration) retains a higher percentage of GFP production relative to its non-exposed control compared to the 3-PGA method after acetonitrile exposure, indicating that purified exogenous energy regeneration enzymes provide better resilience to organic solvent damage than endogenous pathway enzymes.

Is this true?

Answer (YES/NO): NO